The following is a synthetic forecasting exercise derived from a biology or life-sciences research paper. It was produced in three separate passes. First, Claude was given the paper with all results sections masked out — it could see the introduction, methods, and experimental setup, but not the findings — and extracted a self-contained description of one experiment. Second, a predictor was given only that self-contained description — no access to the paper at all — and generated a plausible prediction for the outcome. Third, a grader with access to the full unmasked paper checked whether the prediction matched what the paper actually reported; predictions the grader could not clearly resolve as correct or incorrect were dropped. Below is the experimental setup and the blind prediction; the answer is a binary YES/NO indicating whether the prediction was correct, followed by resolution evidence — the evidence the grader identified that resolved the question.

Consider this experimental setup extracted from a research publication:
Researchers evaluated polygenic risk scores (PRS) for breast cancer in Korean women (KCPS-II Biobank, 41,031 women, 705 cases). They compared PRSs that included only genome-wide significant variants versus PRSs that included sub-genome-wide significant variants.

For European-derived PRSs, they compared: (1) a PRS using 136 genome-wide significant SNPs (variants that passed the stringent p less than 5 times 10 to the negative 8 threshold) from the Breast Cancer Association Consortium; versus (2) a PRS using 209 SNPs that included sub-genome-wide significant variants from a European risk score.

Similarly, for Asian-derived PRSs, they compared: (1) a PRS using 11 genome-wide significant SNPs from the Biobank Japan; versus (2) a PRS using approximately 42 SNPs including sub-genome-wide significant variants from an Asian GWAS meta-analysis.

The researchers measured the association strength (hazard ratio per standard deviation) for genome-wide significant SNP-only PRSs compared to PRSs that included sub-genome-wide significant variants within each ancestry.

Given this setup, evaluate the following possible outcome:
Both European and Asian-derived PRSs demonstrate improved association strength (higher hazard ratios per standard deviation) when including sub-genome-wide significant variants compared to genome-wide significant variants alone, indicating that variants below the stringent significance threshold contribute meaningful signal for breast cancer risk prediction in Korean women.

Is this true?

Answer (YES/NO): NO